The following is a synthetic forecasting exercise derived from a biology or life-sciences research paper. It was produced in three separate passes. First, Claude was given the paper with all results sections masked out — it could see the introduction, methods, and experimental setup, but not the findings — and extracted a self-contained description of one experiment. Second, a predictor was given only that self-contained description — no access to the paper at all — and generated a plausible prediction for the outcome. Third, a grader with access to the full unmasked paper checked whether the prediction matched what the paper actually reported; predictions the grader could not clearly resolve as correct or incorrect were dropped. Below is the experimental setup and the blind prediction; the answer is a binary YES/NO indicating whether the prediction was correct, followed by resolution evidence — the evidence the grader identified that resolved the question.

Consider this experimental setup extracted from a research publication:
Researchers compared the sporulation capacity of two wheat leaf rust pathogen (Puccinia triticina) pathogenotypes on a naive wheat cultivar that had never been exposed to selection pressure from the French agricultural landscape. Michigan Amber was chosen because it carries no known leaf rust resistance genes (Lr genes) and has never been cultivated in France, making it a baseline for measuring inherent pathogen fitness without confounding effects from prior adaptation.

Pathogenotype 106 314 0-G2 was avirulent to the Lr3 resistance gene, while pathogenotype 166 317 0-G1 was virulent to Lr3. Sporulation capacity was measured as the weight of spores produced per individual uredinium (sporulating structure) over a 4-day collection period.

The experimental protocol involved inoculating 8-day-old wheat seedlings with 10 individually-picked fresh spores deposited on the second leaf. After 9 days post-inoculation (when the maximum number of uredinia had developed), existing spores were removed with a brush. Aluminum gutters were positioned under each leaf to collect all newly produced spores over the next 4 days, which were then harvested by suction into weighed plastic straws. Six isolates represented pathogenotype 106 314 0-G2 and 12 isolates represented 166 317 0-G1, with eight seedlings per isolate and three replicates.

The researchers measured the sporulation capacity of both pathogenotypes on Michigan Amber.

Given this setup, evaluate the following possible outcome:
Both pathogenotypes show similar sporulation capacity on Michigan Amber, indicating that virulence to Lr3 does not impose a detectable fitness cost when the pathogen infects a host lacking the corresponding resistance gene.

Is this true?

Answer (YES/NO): NO